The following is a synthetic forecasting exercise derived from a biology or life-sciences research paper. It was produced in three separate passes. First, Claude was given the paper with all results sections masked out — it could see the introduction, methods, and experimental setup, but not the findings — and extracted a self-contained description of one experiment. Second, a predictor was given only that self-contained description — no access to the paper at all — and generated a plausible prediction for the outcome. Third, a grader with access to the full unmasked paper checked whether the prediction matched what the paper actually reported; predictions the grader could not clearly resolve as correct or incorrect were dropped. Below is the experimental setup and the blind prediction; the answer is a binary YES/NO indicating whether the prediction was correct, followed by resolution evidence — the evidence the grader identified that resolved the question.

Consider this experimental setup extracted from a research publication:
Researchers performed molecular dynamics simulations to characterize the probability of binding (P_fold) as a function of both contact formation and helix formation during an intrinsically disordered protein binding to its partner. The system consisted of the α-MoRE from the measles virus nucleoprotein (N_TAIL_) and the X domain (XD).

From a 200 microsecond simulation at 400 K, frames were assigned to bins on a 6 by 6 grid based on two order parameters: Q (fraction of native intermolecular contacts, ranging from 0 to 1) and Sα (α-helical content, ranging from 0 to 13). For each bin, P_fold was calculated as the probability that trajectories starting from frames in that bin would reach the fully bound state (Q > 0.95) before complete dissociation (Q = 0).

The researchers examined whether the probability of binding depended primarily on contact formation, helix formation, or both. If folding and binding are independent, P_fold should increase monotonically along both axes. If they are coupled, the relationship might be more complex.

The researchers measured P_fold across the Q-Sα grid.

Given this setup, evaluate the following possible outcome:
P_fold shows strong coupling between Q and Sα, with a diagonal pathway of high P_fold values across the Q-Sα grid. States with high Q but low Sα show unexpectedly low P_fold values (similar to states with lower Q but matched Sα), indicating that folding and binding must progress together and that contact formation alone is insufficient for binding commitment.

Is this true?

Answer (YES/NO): NO